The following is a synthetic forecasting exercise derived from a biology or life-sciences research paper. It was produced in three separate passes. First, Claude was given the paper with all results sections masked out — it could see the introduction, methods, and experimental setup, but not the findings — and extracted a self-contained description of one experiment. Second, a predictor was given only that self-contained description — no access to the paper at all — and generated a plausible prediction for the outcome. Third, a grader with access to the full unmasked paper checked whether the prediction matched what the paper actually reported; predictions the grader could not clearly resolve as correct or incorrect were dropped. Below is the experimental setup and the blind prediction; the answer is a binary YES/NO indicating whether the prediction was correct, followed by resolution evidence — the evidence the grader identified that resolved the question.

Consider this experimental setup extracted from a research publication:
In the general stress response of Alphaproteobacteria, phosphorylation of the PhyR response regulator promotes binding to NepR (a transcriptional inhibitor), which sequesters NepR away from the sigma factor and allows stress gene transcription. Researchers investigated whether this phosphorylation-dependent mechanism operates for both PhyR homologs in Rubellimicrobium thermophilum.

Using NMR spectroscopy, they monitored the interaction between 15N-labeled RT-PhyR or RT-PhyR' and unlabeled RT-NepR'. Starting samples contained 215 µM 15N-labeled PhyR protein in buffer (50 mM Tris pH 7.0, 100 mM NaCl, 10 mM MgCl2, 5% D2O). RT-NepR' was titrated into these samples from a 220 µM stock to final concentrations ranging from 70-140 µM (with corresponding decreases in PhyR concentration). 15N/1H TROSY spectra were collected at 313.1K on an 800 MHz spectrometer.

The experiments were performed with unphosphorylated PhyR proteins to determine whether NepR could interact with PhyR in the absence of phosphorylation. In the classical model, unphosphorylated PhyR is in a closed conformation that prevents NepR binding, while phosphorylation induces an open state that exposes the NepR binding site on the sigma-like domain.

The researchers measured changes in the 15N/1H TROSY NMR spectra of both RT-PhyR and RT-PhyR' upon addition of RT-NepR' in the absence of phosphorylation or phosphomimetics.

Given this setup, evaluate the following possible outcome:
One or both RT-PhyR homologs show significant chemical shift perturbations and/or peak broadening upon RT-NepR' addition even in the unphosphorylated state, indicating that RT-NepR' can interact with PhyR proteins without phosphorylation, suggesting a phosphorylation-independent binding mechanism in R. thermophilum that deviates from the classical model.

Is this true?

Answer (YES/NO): YES